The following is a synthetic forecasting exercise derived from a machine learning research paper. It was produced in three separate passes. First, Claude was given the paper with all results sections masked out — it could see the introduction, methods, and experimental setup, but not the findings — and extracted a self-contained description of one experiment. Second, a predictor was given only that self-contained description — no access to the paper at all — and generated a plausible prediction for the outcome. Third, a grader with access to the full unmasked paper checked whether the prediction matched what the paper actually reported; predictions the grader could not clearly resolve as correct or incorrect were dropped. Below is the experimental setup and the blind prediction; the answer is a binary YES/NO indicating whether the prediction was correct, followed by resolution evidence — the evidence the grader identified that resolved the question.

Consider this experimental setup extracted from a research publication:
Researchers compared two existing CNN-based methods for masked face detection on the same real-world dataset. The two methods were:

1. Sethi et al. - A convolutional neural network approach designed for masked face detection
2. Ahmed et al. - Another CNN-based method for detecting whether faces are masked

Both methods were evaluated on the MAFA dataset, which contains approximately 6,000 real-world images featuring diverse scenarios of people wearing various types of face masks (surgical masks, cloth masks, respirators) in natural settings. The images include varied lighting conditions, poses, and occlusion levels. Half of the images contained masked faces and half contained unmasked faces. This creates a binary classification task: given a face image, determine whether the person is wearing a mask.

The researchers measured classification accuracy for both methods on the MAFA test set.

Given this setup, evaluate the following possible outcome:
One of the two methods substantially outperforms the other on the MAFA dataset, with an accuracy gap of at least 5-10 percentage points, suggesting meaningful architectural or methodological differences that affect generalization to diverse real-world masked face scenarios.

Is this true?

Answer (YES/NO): NO